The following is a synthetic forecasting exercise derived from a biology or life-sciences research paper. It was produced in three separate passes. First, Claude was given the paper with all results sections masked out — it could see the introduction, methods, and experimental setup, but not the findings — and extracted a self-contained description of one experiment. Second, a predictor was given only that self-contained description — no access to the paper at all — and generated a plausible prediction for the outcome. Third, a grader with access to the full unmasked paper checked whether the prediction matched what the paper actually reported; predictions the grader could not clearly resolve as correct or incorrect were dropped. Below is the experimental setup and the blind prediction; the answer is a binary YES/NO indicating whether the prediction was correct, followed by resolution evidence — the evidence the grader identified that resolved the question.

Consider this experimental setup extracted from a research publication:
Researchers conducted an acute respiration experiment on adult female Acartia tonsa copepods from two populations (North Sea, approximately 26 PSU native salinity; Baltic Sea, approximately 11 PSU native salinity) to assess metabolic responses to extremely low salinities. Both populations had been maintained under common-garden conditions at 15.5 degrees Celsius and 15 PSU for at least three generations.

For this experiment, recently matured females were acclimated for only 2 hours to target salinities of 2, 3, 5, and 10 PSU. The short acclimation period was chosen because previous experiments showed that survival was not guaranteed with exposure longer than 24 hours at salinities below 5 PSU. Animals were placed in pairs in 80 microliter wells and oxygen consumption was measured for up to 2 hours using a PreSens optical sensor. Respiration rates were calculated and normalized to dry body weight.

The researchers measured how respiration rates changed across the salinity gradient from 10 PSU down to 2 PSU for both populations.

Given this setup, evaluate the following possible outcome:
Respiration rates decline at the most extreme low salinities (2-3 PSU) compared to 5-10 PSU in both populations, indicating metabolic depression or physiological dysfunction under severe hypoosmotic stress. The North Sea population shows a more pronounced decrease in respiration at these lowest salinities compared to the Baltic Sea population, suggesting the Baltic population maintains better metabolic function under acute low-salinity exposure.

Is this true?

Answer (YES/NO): NO